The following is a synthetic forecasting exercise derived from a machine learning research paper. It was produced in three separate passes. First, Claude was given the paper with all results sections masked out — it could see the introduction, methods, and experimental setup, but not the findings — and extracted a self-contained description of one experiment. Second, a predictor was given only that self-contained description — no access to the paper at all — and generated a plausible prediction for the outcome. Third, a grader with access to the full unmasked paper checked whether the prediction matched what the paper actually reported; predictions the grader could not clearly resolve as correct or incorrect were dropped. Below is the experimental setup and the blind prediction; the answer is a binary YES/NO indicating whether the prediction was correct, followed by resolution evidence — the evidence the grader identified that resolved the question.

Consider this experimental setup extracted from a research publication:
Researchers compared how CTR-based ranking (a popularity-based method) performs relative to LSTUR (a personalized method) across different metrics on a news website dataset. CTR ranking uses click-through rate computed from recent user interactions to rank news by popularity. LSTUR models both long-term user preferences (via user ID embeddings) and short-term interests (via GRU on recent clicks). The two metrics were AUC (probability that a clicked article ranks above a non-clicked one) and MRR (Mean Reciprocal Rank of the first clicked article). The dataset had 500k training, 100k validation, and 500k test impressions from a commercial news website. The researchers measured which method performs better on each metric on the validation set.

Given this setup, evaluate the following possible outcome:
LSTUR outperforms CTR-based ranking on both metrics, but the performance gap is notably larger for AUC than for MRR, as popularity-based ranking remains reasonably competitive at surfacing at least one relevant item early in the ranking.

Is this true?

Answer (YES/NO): NO